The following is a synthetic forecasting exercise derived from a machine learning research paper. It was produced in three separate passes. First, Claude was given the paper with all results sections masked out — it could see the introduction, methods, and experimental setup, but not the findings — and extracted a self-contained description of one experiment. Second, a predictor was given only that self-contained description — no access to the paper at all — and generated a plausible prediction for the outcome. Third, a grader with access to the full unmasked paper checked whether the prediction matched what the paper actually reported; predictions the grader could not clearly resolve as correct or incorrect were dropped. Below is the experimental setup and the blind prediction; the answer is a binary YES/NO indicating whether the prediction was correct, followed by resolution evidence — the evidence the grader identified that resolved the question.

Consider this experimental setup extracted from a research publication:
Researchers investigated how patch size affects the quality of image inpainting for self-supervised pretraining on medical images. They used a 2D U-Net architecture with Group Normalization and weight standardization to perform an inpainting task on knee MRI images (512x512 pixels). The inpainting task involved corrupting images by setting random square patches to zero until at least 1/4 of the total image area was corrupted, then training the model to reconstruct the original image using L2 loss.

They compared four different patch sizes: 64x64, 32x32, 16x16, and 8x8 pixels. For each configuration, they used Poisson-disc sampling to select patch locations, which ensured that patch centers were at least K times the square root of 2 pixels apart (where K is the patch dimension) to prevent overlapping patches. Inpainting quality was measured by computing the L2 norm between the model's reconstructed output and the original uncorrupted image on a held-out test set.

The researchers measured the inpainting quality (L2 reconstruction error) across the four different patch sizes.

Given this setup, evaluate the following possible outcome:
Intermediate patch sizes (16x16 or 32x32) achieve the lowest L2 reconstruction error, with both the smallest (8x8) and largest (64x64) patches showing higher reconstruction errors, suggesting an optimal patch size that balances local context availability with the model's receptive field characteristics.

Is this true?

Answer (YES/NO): NO